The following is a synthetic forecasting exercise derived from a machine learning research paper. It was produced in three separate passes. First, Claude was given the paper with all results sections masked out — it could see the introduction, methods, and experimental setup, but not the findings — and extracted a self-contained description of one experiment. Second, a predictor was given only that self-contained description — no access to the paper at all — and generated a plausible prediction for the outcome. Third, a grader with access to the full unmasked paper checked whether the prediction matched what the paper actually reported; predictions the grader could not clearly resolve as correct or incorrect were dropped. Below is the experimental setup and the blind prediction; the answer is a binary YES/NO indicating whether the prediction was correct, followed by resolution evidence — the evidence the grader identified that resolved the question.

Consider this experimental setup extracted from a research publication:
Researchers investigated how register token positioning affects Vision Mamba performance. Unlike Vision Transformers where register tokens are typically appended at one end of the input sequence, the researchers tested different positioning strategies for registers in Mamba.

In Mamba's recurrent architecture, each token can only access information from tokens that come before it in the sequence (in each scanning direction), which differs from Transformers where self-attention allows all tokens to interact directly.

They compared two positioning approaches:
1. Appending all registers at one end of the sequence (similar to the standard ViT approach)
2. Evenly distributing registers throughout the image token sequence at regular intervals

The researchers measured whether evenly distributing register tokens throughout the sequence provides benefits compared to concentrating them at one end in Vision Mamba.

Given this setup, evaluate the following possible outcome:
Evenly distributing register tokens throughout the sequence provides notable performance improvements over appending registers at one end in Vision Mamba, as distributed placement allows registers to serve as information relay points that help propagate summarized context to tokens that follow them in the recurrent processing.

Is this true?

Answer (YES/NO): YES